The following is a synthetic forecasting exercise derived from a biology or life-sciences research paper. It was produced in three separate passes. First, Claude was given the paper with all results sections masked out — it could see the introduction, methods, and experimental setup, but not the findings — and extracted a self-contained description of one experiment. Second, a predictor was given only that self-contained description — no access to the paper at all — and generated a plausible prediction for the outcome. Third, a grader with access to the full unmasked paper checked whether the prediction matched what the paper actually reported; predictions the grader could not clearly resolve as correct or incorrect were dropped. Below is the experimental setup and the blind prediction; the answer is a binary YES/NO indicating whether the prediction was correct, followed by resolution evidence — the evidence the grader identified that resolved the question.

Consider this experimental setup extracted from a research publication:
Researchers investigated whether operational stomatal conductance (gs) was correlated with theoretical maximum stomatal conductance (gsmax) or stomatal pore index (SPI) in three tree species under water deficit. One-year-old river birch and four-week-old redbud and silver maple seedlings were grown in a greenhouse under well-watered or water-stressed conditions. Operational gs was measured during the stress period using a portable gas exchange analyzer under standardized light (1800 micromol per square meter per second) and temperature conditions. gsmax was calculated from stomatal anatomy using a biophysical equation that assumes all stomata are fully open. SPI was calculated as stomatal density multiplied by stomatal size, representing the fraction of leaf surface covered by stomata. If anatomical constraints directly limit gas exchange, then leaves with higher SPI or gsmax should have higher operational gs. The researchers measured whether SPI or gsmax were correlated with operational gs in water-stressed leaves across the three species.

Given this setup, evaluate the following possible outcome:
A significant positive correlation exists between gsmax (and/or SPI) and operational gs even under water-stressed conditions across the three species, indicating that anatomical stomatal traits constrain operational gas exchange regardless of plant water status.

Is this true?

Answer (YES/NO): NO